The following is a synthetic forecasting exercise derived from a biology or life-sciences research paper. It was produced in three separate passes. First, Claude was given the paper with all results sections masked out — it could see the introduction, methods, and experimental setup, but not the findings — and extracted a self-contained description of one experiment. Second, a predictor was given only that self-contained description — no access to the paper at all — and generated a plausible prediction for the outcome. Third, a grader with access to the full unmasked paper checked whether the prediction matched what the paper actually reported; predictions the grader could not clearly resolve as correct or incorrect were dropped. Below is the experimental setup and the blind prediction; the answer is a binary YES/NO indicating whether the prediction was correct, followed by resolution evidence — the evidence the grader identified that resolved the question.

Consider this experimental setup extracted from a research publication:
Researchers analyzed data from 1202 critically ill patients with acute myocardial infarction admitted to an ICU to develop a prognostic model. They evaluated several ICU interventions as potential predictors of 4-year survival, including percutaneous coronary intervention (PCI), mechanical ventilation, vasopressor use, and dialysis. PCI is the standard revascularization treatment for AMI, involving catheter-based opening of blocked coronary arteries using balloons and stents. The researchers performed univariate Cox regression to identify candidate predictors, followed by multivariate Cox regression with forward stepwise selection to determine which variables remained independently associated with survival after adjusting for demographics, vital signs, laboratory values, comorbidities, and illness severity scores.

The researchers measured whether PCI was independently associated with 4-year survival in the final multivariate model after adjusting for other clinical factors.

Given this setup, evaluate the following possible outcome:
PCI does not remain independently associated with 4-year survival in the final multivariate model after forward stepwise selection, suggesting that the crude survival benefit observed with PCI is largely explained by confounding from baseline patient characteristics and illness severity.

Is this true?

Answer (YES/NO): YES